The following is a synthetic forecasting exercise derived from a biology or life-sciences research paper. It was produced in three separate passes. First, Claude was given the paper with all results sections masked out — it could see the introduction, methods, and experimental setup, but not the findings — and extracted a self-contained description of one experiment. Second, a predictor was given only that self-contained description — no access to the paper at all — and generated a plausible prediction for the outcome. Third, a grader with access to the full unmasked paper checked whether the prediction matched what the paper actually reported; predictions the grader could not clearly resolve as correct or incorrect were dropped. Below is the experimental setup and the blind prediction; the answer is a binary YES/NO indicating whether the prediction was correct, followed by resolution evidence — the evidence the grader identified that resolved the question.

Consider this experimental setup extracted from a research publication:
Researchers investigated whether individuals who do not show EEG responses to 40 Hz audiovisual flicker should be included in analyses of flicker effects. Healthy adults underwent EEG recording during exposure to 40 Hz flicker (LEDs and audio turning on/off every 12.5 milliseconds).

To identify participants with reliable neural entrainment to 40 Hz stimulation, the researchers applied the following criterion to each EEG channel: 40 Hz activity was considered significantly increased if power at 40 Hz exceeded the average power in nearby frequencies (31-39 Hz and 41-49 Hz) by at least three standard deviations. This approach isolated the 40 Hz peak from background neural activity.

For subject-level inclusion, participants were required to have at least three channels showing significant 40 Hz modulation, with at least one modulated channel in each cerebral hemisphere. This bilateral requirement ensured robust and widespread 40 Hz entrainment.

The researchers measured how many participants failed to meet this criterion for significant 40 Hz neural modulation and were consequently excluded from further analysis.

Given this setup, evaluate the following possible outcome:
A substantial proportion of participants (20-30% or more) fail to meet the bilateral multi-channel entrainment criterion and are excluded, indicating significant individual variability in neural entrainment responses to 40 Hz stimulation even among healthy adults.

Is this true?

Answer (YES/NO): NO